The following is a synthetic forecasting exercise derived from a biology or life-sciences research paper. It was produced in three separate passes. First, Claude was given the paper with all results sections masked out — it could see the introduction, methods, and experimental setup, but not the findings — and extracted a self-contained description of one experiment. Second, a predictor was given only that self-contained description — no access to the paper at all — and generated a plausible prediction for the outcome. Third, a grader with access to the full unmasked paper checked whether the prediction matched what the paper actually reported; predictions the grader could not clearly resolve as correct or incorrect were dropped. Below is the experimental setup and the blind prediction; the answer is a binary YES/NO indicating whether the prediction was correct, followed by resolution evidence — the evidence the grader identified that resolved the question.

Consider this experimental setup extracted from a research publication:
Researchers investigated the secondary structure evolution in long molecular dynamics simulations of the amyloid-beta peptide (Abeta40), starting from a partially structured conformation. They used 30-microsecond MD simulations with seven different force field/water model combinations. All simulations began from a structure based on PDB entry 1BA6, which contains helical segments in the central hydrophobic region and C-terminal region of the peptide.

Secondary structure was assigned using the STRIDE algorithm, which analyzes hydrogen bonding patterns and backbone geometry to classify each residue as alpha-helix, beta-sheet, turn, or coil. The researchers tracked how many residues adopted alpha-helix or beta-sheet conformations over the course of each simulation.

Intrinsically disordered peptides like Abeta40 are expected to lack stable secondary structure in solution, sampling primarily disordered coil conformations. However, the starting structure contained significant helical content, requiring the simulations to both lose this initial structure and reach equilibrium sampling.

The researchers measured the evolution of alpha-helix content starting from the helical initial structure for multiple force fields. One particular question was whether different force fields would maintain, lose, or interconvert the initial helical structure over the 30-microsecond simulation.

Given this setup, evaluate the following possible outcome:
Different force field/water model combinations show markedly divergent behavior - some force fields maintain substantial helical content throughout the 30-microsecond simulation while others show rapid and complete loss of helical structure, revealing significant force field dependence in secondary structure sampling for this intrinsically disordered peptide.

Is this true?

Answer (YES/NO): YES